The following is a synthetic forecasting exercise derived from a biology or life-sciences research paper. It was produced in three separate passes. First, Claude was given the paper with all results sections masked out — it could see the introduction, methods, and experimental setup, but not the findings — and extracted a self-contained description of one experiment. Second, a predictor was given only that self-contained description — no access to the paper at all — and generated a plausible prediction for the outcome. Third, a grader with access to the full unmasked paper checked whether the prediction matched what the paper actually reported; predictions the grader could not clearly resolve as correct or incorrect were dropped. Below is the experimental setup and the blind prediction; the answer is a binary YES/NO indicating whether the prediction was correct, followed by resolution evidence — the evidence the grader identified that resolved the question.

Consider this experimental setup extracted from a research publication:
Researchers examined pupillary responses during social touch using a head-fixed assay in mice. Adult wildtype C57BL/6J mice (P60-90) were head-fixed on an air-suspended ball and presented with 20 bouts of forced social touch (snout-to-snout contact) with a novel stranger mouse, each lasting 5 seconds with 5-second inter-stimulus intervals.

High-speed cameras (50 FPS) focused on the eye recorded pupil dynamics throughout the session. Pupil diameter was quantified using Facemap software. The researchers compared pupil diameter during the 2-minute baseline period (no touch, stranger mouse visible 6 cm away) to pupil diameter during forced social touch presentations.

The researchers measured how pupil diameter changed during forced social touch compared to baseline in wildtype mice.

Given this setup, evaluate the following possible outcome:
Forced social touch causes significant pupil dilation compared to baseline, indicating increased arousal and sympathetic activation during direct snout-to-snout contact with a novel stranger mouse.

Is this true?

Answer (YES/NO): YES